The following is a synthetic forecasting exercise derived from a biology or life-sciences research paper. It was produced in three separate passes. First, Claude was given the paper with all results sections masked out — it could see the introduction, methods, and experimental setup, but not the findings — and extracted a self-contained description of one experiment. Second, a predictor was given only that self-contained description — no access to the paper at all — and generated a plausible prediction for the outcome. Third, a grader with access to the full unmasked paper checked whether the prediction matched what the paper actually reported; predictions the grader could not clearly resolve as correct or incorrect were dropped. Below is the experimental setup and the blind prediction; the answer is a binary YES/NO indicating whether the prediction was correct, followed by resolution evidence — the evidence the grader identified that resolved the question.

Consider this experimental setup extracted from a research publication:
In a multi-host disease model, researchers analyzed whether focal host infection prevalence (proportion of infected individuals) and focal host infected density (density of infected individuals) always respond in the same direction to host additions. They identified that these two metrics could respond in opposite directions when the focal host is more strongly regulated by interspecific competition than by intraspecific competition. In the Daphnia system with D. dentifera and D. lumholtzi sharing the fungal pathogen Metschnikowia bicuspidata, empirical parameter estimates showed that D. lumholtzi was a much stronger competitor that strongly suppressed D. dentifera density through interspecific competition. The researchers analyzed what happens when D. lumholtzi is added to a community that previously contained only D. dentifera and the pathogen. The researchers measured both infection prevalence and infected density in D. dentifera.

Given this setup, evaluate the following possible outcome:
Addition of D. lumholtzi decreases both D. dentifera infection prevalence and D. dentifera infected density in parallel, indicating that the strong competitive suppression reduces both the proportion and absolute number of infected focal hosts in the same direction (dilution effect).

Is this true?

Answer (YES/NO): NO